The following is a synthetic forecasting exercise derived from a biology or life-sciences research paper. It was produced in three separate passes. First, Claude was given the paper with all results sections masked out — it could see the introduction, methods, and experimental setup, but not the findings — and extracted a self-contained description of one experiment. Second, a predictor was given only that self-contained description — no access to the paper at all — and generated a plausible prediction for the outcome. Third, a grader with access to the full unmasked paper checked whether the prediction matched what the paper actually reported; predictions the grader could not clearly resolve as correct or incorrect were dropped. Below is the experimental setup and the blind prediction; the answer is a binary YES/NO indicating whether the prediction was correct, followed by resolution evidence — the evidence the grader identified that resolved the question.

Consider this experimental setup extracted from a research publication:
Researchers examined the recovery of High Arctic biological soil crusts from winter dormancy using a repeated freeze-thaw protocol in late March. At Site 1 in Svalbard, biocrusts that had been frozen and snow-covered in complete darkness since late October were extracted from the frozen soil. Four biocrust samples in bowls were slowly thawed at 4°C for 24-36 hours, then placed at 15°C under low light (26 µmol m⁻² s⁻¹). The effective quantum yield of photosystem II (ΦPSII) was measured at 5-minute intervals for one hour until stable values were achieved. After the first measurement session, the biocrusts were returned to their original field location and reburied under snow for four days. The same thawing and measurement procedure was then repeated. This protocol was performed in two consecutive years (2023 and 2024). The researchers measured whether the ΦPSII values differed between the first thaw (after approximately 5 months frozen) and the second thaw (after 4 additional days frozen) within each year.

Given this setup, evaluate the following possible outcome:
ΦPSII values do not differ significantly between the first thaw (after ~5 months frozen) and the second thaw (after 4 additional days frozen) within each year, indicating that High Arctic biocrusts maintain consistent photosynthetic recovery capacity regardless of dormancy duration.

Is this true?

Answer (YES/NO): NO